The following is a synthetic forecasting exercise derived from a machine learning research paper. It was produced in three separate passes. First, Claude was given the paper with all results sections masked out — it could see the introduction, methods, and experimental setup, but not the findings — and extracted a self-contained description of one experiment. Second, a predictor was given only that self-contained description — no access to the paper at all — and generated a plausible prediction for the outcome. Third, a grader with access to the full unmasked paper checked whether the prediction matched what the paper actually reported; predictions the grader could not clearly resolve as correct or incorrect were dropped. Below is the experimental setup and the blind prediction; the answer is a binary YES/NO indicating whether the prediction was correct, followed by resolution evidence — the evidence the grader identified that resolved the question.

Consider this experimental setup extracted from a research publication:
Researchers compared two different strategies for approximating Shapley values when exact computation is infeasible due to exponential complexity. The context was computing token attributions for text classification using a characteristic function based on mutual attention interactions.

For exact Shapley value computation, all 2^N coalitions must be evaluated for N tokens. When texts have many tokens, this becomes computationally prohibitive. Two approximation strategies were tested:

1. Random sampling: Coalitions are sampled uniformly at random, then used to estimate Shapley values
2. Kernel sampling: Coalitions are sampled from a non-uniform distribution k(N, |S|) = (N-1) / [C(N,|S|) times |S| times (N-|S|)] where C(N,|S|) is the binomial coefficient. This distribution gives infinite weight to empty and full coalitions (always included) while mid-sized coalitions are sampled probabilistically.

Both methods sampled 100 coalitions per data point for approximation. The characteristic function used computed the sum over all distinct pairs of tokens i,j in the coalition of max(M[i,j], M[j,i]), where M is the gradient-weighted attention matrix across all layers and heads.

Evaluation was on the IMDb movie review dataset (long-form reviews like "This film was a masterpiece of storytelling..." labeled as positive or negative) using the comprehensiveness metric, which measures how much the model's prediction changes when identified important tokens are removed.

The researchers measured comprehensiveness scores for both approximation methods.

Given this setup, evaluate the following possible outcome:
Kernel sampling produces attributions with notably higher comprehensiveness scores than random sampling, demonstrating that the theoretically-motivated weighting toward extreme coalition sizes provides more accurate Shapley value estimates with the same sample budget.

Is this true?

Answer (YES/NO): YES